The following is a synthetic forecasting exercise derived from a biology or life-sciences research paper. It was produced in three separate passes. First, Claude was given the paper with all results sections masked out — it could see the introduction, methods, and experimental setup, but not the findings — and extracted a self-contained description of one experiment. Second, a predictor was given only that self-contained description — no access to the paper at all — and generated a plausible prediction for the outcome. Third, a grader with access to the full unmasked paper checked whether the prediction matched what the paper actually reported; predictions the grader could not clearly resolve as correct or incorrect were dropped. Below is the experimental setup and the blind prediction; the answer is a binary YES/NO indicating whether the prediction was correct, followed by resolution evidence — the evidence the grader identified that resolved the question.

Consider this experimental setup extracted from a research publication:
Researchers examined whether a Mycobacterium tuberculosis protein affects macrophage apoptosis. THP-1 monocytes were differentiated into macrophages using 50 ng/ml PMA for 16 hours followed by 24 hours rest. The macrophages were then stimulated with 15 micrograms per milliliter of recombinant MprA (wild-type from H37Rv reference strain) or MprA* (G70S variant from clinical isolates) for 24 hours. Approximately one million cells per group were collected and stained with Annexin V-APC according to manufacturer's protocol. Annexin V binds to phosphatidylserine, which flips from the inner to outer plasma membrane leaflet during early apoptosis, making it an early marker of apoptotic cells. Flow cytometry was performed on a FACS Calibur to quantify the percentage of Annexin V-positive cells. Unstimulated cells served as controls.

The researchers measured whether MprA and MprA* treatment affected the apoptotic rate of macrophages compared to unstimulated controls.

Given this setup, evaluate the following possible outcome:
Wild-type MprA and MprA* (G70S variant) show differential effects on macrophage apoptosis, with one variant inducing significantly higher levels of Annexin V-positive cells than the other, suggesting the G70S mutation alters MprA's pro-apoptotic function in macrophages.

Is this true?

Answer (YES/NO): NO